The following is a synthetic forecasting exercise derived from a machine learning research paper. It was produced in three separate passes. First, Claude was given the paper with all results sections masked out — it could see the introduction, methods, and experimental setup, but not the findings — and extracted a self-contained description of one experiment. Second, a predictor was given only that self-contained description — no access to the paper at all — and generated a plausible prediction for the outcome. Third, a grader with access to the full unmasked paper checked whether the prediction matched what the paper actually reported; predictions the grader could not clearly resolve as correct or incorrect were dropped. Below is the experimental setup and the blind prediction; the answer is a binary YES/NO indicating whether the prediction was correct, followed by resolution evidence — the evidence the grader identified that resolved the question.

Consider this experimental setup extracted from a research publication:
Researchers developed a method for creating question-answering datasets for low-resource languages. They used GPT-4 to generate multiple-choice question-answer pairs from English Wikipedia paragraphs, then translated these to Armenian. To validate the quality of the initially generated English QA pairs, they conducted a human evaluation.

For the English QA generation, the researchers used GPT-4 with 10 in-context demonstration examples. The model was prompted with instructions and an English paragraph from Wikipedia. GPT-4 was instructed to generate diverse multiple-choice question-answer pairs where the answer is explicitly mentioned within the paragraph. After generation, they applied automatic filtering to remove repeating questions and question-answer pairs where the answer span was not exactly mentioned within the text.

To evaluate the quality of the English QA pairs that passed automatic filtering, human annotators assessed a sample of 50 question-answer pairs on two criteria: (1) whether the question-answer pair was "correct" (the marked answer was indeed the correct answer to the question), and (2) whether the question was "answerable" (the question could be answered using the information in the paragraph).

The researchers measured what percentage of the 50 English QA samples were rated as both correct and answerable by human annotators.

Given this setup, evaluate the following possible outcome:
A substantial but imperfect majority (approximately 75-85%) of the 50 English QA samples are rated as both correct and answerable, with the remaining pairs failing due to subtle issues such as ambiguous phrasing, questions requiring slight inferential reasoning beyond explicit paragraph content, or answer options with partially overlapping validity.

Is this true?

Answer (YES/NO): NO